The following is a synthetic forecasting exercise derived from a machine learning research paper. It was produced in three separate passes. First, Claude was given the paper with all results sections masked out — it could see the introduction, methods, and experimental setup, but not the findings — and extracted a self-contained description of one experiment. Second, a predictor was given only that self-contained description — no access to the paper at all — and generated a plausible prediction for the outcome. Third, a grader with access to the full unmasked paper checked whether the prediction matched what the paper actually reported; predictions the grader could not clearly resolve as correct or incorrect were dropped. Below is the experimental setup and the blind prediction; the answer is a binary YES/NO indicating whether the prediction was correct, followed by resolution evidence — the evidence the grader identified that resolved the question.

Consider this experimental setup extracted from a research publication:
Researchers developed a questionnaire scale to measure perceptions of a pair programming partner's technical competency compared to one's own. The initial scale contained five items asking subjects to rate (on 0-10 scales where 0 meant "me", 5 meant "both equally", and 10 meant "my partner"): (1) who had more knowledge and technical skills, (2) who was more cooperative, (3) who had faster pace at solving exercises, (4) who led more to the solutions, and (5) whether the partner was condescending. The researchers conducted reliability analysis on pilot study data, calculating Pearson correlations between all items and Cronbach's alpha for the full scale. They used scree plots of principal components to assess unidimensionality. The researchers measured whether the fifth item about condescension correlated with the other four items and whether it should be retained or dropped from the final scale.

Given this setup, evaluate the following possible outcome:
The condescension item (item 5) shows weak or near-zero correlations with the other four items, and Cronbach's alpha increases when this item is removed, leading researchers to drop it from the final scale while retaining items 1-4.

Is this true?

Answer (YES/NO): YES